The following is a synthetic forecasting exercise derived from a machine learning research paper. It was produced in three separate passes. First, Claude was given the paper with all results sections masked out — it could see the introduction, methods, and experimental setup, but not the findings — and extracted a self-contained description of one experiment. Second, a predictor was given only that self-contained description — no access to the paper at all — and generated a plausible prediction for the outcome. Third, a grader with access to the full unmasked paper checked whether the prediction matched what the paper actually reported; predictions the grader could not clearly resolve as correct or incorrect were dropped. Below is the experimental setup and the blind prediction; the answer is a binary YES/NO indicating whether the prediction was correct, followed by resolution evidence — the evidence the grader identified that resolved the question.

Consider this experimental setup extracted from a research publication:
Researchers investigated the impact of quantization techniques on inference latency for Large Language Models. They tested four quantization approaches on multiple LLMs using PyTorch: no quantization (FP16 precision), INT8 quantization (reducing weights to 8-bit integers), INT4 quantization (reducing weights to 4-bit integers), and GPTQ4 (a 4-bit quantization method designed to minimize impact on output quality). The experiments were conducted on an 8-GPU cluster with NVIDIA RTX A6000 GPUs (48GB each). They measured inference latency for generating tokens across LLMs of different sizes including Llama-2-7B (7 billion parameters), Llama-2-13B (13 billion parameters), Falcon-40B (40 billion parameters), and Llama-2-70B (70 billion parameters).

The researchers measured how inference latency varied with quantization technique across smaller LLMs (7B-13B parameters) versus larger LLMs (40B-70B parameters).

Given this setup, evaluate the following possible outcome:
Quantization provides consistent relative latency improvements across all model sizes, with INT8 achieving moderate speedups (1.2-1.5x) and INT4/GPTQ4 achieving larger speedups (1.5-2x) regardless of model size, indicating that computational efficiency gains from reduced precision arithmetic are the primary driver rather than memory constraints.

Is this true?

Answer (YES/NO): NO